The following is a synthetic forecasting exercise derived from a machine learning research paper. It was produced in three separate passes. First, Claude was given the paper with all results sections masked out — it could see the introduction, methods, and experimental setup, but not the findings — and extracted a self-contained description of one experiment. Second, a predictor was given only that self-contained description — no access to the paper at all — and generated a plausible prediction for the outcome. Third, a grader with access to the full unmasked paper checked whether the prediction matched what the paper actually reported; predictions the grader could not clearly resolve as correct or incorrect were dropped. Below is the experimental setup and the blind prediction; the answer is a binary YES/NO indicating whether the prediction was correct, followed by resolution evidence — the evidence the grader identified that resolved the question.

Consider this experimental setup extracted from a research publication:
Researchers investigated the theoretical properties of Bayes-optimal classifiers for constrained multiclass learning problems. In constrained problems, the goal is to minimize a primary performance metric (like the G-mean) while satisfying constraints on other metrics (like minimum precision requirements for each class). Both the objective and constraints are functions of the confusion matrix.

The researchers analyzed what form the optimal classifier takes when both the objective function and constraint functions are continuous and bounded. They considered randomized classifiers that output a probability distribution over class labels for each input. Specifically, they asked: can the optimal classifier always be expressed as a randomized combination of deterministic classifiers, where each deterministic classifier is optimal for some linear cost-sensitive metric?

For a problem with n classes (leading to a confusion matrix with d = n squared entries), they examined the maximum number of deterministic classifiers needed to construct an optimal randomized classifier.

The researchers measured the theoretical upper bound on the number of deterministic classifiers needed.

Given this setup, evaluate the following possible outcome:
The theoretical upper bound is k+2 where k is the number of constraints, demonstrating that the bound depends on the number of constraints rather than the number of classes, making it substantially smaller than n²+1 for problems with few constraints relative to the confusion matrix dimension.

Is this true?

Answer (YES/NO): NO